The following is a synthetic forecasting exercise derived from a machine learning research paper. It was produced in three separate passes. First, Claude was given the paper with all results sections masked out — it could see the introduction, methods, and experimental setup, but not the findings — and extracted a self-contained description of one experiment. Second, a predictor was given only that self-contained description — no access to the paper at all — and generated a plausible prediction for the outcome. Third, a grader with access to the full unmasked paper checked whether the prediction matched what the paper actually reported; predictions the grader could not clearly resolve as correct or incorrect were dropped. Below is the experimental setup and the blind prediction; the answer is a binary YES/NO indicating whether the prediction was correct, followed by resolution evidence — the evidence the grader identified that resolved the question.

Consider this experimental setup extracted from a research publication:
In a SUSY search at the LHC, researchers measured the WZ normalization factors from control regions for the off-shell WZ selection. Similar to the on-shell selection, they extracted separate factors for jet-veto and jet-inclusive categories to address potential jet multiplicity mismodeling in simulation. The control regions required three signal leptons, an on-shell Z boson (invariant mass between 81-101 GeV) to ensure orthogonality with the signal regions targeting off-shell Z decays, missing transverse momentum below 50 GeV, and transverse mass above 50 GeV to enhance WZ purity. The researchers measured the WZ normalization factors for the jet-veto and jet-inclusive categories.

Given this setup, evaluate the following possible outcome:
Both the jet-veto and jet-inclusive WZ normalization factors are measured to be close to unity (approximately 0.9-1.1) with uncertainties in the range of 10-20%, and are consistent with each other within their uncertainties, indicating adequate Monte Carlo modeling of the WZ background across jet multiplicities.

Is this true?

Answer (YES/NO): NO